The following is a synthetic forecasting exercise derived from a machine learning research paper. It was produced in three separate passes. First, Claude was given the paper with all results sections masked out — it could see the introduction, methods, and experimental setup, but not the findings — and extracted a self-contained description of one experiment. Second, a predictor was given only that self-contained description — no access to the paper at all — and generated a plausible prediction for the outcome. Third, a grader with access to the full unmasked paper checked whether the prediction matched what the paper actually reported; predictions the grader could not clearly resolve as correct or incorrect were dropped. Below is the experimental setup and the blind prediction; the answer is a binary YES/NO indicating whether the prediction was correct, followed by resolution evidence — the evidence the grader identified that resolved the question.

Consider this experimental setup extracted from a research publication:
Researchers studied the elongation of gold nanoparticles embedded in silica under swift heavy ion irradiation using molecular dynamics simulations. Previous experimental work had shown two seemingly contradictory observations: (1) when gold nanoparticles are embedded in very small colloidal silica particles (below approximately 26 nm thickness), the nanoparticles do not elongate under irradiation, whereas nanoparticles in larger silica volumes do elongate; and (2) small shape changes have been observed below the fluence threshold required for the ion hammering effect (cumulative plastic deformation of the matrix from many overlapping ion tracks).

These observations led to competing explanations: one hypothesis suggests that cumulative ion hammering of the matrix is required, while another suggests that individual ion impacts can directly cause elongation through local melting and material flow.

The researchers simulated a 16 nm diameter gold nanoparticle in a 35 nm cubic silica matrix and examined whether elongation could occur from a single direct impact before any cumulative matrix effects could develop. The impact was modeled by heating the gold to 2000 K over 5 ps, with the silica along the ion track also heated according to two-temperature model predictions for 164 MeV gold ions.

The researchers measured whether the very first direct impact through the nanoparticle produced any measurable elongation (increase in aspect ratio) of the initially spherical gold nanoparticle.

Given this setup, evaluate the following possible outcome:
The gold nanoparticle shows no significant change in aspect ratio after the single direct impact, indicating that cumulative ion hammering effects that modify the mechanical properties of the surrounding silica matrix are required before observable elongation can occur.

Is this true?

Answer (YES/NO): NO